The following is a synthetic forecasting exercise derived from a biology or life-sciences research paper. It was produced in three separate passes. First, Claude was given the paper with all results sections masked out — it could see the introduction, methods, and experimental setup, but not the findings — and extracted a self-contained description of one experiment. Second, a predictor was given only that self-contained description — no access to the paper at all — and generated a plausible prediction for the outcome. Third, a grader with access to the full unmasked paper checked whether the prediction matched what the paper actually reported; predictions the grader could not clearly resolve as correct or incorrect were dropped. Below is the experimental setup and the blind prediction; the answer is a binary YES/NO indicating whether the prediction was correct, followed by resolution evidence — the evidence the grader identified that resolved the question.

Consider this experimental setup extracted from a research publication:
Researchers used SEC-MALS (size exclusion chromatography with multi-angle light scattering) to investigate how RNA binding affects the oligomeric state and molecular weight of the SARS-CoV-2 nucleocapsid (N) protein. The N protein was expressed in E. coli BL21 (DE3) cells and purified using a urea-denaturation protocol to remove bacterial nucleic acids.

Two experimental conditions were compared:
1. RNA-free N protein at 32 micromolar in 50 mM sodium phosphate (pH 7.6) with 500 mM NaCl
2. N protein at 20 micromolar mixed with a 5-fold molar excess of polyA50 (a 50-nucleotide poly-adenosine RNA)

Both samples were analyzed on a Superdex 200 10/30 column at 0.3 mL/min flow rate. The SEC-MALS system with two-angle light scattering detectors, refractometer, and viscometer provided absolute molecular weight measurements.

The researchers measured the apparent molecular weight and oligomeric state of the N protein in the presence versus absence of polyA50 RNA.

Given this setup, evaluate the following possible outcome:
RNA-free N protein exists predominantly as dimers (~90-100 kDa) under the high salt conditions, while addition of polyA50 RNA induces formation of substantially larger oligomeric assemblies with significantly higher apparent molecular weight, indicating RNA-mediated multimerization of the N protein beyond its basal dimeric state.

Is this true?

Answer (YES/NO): YES